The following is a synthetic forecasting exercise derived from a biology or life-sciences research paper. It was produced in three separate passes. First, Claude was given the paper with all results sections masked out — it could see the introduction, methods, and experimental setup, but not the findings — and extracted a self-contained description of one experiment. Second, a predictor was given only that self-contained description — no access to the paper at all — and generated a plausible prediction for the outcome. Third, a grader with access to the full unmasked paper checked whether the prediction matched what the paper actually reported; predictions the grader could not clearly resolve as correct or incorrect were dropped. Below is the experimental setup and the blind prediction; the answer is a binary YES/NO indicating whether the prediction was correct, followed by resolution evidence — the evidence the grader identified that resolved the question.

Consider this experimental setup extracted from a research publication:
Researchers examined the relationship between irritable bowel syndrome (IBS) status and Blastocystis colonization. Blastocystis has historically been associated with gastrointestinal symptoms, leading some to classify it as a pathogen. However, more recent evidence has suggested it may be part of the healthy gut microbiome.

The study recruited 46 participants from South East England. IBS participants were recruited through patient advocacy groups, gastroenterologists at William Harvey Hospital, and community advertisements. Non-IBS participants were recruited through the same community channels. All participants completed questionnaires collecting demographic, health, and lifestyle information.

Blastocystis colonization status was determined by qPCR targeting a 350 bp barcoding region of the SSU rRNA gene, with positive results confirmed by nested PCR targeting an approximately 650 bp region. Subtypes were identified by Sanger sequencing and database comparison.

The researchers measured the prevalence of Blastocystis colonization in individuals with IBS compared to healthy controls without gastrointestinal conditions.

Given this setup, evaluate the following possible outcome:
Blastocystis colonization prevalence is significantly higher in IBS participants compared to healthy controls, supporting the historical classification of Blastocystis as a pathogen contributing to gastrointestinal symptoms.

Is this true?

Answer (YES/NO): NO